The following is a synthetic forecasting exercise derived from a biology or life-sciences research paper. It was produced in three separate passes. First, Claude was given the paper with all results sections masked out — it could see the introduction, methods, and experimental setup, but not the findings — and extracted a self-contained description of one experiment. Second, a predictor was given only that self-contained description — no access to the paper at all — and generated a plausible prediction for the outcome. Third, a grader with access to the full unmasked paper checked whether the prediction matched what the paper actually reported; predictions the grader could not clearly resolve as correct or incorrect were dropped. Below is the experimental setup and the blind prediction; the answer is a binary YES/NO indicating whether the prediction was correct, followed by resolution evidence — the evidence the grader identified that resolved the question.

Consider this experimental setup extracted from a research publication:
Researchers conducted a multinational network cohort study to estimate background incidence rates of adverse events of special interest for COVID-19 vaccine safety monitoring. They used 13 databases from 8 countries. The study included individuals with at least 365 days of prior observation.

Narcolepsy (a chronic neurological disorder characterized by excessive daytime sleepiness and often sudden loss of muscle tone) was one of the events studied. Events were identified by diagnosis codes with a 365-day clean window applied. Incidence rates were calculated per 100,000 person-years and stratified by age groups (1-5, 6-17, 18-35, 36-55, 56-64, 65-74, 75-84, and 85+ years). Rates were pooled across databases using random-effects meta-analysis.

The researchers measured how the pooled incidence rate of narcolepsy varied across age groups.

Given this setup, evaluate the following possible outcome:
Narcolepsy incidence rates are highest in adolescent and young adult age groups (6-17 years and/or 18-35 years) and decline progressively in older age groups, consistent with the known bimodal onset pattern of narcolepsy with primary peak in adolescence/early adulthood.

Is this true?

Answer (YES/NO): YES